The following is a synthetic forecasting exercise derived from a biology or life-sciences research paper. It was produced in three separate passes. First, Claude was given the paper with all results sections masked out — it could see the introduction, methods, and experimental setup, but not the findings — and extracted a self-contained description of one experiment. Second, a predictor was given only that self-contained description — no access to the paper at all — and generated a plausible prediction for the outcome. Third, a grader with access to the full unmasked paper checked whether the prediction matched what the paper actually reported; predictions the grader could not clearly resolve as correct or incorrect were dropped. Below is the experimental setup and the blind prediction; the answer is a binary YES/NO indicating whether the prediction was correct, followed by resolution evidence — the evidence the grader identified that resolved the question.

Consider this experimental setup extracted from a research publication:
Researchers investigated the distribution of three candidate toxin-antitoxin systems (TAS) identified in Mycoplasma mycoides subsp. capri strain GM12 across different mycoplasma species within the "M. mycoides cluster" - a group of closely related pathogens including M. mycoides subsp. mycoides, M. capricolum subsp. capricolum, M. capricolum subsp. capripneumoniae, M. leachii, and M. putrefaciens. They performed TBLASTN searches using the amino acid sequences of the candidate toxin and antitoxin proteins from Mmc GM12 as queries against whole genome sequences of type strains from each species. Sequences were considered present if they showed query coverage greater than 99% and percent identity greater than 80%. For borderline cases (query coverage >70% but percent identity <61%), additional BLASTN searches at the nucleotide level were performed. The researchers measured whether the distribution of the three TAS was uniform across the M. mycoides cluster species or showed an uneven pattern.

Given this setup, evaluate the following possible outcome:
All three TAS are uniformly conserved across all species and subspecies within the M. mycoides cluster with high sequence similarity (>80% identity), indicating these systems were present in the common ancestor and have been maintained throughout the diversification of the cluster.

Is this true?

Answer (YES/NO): NO